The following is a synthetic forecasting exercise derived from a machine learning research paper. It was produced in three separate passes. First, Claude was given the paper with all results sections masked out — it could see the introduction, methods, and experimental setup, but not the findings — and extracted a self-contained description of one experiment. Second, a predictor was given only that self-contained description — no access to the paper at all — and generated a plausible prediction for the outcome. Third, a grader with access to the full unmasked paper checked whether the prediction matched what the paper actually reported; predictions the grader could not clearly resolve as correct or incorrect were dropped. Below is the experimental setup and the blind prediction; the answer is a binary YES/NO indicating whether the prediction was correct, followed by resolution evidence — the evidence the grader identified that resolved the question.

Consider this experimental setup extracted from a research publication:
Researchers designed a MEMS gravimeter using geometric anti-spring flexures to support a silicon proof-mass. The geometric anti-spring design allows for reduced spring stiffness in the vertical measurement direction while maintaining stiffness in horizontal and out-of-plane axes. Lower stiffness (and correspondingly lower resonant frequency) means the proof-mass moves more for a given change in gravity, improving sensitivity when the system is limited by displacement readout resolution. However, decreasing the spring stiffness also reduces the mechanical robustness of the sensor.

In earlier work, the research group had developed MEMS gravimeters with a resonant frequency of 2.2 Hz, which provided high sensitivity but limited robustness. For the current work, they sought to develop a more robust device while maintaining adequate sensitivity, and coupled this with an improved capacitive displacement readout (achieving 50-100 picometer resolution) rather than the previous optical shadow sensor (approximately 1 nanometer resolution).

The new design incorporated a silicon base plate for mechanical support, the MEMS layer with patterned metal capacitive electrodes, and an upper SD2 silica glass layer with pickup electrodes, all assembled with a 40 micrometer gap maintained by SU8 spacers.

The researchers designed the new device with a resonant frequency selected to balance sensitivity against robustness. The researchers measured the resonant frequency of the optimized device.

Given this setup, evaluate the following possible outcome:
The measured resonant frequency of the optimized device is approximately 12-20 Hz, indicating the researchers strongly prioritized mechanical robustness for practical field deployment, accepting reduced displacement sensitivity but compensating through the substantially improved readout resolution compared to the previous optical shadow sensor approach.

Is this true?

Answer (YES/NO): NO